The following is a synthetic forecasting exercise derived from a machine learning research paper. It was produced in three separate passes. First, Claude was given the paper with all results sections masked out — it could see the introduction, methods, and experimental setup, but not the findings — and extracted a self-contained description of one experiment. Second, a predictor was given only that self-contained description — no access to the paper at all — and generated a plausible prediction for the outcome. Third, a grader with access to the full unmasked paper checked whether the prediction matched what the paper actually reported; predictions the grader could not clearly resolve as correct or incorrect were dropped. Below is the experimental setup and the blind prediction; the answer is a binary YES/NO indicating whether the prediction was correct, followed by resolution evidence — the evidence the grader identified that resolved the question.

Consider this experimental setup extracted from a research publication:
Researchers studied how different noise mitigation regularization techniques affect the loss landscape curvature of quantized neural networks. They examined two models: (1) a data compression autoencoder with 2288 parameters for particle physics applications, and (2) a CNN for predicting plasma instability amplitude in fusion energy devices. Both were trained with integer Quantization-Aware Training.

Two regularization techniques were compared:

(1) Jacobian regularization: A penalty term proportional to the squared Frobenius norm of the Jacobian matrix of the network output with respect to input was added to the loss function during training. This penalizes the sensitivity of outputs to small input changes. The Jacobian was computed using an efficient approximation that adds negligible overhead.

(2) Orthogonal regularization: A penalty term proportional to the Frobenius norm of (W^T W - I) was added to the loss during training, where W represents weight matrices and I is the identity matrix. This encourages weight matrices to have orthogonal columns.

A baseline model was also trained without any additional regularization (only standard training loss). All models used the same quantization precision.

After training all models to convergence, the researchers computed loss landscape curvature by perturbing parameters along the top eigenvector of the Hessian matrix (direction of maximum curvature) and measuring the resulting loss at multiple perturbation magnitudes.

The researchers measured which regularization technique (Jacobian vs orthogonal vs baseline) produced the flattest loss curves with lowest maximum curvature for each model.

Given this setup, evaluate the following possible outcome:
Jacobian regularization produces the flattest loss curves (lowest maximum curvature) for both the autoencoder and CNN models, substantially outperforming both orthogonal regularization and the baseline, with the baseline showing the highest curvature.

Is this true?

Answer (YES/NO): NO